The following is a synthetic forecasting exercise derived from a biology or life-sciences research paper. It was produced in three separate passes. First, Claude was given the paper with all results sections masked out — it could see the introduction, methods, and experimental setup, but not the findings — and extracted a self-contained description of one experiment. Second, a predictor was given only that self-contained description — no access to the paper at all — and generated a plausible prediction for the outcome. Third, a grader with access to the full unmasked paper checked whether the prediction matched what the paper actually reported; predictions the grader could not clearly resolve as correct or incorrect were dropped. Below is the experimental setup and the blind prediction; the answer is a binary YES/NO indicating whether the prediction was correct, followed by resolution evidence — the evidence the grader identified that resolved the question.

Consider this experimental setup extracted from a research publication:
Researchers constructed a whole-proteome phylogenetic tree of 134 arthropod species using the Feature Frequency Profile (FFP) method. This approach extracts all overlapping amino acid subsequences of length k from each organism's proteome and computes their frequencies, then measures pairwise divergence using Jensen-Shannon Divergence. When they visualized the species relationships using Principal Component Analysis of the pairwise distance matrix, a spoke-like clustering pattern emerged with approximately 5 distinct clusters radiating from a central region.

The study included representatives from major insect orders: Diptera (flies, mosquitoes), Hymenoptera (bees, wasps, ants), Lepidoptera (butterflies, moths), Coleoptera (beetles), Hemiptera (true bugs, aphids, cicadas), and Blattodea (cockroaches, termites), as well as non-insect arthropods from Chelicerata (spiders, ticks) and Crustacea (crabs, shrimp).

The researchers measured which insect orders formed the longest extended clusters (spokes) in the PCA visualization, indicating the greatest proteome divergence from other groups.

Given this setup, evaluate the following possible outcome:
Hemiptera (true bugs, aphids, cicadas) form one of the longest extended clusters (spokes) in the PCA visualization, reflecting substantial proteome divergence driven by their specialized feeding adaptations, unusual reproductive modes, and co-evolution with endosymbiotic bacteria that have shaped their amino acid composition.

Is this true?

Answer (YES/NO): NO